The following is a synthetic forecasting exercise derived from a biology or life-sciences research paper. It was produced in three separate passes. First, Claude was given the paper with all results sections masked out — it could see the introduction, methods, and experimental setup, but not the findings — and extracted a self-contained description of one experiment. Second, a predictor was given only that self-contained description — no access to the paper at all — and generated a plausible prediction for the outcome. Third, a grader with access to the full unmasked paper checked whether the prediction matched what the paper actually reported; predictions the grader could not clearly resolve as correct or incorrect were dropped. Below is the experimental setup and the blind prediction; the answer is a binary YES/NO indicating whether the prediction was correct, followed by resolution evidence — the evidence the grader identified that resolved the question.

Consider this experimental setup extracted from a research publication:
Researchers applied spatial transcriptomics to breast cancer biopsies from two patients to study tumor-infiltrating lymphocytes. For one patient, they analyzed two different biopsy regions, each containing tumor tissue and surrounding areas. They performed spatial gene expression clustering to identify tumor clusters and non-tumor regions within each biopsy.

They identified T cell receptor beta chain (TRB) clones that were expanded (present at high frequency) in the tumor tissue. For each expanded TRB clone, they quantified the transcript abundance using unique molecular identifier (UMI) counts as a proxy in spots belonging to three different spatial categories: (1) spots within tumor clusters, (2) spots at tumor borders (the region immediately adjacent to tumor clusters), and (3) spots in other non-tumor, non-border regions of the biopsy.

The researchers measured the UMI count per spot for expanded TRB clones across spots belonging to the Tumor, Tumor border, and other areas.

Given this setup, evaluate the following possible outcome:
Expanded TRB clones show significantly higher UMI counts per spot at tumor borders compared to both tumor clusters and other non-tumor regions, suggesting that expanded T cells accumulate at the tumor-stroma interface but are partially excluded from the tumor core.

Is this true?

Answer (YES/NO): YES